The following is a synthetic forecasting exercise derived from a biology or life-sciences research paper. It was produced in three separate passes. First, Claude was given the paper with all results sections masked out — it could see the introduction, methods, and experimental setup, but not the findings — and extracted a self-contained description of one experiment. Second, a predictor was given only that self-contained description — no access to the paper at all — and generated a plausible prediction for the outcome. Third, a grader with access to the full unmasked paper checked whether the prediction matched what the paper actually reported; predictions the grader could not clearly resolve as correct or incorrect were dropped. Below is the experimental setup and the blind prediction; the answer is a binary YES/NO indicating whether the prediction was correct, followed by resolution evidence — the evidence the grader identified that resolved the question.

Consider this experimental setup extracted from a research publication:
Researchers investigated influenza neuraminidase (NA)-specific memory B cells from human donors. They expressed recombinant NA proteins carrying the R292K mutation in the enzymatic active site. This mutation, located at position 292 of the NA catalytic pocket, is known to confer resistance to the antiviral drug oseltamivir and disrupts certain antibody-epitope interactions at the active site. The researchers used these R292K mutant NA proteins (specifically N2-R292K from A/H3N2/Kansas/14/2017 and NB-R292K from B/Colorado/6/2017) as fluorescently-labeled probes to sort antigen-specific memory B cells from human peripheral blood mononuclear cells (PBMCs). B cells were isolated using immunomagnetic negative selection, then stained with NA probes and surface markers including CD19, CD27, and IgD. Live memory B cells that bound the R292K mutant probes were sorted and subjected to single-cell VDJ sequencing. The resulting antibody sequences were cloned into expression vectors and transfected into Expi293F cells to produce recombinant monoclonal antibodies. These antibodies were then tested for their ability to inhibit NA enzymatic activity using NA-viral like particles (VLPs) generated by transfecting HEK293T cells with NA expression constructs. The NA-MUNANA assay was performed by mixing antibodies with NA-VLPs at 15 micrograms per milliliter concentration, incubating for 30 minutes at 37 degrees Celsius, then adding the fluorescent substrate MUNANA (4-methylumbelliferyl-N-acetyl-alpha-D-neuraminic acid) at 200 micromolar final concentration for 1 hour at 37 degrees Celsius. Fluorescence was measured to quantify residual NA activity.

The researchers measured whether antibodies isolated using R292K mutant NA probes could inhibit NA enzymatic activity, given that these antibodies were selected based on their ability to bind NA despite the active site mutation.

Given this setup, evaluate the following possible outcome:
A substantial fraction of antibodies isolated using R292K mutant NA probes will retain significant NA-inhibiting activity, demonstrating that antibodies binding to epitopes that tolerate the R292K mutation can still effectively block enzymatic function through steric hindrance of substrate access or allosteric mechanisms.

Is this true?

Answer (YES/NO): YES